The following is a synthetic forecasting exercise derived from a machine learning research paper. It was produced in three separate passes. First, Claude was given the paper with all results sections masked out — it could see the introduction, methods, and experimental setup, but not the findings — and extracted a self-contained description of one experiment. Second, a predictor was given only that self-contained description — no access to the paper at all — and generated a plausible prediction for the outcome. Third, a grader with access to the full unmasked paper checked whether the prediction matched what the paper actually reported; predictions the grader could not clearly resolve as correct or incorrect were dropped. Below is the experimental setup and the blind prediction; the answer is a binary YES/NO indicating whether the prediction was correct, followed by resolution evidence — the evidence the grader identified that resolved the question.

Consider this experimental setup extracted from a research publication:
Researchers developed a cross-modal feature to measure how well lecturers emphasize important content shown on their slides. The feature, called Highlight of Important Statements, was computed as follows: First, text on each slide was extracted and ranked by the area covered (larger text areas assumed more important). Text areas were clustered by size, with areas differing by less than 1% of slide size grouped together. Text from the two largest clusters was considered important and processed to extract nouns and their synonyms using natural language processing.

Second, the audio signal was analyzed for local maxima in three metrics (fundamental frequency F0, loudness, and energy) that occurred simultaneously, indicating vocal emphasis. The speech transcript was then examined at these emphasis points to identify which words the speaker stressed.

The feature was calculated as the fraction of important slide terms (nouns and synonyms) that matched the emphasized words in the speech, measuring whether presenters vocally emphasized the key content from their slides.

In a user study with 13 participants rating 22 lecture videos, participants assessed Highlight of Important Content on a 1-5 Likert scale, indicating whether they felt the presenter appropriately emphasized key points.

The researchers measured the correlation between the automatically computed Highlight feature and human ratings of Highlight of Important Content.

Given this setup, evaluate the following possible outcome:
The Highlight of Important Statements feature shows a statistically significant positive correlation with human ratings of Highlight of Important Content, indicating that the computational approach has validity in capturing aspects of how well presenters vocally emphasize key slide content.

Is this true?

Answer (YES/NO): NO